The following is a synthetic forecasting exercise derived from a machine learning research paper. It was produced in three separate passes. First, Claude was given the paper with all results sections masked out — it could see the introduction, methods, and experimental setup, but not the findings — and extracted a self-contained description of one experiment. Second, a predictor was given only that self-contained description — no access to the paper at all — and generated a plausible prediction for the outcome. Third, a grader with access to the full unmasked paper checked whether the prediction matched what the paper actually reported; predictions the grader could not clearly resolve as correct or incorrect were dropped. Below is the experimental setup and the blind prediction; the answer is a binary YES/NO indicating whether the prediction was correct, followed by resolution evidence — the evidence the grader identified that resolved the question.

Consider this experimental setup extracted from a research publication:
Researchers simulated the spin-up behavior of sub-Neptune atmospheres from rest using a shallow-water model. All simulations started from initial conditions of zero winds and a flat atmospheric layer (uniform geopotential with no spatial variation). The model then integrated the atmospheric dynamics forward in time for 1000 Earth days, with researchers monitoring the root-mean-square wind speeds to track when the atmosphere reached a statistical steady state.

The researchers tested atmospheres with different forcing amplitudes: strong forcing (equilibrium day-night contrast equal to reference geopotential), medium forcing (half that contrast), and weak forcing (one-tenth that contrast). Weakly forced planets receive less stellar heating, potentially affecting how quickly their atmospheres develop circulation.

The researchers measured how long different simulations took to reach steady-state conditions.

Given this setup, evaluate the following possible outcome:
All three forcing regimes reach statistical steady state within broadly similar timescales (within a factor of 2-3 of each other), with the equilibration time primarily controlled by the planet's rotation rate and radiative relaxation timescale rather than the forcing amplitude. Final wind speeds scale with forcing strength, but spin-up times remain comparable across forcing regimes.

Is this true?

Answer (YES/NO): NO